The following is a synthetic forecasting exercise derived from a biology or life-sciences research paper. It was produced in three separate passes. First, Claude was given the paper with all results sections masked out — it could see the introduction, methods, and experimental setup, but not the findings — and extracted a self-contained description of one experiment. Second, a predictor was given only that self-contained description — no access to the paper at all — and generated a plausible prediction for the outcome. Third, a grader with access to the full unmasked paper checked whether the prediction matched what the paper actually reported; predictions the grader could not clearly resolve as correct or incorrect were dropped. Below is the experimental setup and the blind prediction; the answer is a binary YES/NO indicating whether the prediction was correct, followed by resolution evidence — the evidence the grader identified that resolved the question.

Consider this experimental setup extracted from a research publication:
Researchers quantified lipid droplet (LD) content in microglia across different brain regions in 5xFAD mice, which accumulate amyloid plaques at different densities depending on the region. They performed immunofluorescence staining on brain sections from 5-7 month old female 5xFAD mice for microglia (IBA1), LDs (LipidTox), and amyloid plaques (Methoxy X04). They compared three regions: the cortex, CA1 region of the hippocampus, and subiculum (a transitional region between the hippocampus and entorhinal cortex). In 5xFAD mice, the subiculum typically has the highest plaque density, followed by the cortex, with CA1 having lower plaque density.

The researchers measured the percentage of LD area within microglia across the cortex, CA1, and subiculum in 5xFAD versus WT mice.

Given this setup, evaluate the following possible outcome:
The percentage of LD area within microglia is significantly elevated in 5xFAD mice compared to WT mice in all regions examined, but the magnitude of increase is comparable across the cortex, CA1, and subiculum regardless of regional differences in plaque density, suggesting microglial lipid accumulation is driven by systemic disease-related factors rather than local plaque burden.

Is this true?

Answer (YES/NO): NO